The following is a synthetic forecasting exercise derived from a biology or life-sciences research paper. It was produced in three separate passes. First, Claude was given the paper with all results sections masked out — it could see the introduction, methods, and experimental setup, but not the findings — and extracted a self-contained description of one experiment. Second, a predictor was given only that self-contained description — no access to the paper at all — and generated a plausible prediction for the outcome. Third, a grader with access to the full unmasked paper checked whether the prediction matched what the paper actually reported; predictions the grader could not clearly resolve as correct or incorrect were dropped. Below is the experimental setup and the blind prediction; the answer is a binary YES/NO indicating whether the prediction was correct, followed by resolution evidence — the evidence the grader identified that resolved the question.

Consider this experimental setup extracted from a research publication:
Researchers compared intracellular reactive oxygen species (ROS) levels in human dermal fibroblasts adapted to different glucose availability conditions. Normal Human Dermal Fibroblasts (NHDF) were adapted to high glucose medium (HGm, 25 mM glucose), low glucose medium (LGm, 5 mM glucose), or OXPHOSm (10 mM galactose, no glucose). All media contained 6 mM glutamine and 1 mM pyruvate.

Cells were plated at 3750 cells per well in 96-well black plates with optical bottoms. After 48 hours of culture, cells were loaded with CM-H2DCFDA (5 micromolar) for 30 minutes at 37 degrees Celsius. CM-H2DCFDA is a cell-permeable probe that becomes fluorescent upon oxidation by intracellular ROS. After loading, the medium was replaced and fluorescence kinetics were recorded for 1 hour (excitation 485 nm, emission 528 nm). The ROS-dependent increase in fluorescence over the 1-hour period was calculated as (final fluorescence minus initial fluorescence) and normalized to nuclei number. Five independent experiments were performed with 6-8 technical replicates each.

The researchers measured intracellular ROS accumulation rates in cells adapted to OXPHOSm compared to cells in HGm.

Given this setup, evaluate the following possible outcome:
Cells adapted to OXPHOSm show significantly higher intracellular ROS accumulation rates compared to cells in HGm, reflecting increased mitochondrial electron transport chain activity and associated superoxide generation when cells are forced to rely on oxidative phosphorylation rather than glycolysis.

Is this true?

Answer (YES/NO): YES